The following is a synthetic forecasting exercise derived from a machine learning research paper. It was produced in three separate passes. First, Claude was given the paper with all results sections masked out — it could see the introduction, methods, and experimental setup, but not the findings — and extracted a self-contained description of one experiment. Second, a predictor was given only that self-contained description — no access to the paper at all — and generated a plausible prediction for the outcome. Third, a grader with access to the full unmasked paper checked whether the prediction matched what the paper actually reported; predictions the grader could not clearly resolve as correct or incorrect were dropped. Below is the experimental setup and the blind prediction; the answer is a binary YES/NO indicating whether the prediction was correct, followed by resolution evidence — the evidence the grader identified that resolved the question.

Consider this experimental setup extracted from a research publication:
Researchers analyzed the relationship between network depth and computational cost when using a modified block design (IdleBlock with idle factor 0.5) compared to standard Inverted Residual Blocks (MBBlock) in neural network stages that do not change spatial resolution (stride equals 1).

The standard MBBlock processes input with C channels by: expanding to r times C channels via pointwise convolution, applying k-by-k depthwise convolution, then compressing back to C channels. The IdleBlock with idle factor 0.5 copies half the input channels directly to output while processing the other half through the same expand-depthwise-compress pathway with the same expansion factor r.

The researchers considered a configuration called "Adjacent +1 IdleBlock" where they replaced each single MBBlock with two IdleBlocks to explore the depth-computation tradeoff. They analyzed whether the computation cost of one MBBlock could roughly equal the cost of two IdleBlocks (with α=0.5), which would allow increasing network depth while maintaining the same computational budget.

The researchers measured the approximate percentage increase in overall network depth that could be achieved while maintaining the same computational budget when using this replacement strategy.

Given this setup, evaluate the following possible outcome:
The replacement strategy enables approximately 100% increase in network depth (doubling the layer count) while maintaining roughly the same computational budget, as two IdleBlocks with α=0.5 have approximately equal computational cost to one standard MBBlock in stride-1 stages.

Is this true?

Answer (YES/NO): NO